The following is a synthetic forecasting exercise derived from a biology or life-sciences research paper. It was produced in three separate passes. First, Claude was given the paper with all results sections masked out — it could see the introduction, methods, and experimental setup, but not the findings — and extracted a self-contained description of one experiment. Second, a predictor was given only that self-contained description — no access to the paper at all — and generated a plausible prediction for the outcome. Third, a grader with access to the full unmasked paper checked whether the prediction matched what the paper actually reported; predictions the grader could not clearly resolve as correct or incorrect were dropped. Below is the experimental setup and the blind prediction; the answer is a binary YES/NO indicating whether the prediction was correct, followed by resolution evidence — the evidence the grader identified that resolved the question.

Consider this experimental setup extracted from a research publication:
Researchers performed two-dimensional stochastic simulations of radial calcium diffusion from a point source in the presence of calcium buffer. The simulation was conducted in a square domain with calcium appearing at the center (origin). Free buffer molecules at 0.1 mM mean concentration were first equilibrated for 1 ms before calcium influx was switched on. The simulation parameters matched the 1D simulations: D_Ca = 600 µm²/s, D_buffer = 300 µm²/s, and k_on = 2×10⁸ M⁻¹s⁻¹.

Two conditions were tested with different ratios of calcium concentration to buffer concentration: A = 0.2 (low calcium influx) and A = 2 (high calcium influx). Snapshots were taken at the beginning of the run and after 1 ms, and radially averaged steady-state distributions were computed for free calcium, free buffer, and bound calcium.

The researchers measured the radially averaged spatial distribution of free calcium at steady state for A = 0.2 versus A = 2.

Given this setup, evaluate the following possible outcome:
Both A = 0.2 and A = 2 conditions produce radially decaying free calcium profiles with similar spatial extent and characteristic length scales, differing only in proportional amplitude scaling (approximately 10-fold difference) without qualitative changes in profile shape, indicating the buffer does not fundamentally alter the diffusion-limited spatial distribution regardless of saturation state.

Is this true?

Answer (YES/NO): NO